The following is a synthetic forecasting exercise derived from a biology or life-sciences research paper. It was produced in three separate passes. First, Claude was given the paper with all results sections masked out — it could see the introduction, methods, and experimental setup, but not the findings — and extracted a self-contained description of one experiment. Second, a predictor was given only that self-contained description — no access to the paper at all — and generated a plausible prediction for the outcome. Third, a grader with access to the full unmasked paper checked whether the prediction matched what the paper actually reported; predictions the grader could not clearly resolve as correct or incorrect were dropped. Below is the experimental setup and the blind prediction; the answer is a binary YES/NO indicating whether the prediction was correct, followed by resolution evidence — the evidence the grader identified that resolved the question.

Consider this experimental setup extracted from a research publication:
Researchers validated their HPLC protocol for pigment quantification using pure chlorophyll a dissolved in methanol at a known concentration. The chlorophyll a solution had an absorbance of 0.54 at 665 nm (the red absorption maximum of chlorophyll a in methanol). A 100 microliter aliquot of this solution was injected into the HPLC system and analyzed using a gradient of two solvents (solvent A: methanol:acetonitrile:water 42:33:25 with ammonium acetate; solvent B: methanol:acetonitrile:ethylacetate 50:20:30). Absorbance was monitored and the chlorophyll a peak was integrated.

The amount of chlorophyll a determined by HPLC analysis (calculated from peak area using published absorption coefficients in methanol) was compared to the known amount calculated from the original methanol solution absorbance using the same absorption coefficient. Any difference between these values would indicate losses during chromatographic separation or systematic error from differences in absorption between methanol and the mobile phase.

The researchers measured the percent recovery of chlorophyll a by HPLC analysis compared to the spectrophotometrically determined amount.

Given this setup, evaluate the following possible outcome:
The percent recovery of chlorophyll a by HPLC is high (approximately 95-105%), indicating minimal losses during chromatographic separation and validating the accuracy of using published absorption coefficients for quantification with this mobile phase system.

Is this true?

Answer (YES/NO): NO